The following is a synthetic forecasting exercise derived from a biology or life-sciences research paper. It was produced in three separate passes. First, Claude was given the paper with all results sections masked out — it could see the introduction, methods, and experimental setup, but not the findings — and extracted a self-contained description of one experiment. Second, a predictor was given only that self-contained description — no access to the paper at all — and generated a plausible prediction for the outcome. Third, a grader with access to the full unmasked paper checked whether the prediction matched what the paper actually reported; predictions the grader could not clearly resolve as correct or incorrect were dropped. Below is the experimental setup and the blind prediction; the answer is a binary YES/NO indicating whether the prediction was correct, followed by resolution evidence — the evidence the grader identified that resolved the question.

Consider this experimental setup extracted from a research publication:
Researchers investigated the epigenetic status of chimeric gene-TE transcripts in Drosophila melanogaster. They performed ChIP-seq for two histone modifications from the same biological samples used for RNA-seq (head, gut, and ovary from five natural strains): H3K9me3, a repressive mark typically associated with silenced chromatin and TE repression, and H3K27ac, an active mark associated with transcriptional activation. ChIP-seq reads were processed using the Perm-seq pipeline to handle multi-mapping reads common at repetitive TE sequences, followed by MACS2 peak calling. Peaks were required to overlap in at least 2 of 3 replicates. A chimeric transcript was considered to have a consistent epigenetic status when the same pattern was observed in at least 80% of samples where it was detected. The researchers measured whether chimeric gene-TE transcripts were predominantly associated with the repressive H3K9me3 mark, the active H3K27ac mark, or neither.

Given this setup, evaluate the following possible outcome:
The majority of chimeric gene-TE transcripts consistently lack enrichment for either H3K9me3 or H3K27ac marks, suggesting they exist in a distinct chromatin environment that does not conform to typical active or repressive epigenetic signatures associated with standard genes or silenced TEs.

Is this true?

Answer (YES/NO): NO